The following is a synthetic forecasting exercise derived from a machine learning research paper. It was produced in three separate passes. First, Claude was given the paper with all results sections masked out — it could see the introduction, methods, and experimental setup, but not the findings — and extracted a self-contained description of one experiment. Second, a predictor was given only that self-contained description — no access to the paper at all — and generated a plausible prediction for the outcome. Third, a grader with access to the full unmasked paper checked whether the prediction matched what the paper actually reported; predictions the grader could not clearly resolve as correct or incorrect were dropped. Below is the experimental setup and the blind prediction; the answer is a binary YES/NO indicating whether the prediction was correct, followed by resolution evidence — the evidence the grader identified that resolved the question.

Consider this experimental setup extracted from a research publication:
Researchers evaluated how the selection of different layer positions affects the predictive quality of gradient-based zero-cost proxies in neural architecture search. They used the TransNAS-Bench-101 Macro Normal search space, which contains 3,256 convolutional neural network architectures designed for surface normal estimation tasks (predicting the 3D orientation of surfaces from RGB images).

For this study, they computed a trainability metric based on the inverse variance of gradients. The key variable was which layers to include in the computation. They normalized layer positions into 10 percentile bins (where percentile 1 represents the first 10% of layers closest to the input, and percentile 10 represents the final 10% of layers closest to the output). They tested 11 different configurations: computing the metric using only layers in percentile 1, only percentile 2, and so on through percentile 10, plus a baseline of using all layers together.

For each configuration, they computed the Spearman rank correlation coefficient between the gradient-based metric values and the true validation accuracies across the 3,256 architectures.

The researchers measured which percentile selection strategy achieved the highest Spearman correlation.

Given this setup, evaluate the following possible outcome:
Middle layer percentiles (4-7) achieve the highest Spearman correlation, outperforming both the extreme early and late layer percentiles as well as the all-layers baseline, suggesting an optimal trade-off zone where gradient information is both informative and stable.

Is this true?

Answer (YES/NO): NO